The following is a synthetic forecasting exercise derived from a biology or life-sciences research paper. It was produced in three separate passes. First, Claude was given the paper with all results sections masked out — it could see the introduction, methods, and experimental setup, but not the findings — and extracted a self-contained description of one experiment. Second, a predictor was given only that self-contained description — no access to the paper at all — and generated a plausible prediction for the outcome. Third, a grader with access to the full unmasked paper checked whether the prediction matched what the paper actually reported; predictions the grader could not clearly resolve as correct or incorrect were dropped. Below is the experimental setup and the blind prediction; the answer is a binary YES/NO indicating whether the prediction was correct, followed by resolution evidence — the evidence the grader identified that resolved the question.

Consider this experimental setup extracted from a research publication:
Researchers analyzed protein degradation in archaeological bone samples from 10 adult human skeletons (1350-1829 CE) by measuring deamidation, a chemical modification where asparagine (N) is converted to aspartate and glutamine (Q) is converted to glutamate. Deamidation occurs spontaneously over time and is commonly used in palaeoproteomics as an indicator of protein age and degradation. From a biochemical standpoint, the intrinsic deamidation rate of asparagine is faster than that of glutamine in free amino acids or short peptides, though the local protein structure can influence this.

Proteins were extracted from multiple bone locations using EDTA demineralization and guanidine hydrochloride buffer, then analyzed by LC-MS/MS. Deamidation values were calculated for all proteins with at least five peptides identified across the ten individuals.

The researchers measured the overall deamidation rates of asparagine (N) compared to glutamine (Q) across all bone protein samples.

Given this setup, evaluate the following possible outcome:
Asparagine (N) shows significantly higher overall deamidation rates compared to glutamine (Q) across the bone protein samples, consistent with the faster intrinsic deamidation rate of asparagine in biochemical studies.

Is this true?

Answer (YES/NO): YES